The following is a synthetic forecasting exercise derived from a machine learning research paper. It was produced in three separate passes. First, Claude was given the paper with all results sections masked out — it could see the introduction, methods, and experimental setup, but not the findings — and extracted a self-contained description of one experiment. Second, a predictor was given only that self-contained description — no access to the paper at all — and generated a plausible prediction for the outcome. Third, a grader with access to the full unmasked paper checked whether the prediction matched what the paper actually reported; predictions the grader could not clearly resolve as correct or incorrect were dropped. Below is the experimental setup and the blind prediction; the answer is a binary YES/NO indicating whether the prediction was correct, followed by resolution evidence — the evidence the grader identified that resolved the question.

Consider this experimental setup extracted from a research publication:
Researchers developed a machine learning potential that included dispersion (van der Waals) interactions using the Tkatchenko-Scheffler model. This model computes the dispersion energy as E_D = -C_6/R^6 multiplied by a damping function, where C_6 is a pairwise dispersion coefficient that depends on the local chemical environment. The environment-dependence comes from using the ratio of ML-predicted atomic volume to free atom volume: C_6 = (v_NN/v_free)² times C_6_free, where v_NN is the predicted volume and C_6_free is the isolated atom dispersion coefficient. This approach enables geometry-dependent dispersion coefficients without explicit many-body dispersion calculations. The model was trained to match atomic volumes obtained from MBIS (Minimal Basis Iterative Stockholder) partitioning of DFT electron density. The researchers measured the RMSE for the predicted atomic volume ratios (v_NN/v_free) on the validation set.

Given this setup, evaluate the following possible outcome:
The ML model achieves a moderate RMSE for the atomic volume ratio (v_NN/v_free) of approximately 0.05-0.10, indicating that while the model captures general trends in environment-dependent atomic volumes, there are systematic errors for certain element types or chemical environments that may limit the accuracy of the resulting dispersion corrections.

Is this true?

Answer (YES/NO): NO